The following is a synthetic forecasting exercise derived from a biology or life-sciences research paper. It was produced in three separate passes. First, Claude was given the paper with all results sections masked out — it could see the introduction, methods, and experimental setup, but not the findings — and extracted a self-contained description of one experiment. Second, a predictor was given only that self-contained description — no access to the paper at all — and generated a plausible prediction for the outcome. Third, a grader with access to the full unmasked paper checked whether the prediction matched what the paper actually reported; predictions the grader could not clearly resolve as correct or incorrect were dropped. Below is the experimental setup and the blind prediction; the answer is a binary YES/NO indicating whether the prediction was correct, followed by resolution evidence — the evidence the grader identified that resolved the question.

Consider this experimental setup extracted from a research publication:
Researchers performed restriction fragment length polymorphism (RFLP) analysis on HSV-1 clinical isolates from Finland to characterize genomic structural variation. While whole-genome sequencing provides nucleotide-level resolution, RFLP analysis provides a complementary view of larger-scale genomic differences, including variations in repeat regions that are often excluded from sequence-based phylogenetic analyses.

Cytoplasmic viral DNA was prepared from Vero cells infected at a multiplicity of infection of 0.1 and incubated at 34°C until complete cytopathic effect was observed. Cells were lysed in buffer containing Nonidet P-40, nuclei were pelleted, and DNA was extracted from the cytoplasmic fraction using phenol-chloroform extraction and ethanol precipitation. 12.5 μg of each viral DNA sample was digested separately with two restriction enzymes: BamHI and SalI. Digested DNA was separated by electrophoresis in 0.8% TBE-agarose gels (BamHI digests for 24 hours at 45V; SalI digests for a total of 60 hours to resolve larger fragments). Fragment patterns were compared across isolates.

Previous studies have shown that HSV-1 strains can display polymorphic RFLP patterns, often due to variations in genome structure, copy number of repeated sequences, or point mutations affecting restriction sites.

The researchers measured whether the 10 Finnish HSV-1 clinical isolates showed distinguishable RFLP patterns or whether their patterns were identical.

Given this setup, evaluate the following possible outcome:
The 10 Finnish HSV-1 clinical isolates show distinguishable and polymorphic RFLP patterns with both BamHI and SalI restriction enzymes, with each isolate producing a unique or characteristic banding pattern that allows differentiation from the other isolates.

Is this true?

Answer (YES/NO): NO